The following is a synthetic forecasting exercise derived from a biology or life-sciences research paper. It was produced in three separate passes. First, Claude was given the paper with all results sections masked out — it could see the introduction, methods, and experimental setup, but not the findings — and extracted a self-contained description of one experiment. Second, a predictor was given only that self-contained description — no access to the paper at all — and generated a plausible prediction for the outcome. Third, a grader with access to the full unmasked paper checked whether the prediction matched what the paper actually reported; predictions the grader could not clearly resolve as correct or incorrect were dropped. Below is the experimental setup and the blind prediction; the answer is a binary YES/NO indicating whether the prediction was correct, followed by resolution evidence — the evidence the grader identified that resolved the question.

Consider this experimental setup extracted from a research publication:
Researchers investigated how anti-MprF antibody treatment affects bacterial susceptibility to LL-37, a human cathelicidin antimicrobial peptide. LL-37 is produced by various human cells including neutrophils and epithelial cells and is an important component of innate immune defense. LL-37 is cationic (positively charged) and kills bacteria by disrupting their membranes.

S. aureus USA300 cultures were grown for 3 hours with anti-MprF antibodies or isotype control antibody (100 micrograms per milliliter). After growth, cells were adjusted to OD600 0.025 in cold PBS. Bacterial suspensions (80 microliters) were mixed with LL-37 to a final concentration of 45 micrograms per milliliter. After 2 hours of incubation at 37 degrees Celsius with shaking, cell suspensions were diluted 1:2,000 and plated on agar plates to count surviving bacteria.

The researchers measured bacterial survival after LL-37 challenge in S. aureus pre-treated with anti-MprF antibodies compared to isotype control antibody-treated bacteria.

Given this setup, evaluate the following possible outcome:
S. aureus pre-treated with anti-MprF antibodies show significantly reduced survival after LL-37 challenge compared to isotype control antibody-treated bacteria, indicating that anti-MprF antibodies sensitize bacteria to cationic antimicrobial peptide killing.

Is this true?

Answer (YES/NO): YES